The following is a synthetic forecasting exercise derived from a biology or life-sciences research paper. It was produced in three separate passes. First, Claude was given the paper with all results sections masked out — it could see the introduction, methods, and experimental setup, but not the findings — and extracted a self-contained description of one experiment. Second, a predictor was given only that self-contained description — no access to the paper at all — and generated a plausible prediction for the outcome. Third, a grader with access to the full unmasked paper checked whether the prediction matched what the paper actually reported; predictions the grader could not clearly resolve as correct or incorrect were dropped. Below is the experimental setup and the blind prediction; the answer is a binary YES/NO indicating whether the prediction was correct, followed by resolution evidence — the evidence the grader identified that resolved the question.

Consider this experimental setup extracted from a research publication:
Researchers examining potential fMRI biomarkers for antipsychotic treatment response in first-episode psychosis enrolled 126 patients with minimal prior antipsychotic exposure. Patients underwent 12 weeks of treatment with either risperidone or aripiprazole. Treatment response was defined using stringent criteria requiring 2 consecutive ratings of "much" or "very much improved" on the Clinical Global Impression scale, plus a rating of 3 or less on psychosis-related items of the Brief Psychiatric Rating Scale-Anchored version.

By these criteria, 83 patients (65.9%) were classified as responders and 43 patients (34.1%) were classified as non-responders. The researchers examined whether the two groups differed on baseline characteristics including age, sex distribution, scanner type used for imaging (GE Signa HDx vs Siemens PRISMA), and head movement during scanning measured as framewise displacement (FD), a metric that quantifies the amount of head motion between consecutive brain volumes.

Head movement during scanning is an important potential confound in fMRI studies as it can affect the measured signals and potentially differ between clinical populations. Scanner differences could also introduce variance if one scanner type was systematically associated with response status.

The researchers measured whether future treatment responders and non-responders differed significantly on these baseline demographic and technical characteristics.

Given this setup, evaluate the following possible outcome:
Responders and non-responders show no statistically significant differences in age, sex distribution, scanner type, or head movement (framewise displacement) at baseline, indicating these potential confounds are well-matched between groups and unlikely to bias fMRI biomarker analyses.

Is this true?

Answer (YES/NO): YES